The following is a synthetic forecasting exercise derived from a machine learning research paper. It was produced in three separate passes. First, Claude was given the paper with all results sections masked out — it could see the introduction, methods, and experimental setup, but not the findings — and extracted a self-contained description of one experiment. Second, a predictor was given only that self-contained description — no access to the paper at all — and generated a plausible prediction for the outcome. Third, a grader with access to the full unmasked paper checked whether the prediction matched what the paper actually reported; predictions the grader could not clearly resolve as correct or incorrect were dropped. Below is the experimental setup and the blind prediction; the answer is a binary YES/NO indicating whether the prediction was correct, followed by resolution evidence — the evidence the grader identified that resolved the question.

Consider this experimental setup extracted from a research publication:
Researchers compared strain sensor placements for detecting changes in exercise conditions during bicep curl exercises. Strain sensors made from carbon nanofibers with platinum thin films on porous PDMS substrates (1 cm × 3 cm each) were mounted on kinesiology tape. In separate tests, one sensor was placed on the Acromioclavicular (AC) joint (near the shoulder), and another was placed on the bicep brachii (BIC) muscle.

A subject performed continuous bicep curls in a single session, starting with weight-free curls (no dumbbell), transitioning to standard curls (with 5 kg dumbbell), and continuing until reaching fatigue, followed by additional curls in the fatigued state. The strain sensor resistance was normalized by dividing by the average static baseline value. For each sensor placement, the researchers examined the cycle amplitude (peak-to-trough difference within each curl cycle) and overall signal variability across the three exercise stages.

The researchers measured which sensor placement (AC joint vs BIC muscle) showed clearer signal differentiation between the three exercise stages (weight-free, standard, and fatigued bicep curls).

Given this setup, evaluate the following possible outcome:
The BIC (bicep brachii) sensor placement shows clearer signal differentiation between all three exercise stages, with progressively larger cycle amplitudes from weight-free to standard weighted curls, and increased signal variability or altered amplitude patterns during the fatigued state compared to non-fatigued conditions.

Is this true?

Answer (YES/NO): NO